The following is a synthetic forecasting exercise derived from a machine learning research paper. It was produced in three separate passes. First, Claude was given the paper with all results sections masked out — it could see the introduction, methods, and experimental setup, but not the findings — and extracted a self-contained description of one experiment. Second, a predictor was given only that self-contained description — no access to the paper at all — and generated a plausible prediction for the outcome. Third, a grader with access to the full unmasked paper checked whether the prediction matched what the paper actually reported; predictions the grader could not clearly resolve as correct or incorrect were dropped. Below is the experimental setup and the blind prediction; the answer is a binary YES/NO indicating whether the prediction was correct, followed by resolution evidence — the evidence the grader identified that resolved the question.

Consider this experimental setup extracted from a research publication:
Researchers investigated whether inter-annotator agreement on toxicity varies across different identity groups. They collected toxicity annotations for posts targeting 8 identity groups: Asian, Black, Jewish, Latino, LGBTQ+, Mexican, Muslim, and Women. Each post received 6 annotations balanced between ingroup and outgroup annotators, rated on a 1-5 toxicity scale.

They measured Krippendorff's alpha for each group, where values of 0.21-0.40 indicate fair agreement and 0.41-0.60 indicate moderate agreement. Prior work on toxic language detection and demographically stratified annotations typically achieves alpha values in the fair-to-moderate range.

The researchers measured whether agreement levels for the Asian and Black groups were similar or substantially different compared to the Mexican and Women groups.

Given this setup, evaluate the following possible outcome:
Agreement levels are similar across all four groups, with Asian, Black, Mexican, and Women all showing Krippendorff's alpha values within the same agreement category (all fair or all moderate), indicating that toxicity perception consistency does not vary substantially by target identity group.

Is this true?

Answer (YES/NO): NO